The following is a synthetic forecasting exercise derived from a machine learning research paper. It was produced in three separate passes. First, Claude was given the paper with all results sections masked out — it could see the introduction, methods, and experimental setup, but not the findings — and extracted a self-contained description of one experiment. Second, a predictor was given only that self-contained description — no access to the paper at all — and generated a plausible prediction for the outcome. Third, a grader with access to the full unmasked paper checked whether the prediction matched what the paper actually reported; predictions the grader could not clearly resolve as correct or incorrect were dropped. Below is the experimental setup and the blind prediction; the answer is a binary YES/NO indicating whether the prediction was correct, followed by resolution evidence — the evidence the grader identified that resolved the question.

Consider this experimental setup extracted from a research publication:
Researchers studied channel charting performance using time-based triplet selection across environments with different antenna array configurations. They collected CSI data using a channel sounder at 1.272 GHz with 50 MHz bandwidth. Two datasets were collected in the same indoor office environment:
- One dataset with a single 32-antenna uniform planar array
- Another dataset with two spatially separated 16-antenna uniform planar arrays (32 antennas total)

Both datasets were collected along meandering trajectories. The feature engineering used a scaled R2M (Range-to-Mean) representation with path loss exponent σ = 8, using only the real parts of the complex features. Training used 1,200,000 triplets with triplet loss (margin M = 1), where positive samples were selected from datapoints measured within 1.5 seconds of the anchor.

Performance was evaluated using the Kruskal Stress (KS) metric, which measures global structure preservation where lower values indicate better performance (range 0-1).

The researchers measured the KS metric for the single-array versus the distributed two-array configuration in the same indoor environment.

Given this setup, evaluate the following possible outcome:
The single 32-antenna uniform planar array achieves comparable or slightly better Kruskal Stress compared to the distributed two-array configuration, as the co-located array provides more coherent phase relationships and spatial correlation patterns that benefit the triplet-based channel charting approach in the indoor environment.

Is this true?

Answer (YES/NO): NO